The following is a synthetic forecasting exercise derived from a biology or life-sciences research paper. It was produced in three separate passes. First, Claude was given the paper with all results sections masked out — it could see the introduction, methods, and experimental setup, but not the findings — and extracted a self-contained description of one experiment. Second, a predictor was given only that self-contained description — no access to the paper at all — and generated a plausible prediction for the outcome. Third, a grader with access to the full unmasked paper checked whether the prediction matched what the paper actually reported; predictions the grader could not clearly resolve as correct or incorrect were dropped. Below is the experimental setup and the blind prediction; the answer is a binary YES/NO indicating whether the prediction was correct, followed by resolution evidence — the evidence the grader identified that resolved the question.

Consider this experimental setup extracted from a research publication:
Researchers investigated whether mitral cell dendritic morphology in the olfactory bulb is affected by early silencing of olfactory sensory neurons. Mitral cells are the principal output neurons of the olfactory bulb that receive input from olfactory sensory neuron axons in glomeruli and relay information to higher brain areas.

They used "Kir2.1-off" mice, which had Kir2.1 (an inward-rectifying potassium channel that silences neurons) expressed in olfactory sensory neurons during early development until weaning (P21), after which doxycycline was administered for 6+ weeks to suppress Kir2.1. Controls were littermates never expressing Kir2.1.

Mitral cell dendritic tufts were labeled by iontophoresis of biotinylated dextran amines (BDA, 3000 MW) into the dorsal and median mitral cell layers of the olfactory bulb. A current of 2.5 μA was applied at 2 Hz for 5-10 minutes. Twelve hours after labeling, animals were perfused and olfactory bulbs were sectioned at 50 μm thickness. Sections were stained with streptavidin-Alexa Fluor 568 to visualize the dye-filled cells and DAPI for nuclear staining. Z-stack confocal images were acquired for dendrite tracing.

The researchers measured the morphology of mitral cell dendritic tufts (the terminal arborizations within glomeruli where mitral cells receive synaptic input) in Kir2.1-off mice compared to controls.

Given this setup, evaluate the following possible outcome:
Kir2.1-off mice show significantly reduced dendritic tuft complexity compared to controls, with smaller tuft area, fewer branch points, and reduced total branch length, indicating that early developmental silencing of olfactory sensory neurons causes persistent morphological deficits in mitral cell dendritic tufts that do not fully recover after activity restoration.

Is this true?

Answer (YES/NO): NO